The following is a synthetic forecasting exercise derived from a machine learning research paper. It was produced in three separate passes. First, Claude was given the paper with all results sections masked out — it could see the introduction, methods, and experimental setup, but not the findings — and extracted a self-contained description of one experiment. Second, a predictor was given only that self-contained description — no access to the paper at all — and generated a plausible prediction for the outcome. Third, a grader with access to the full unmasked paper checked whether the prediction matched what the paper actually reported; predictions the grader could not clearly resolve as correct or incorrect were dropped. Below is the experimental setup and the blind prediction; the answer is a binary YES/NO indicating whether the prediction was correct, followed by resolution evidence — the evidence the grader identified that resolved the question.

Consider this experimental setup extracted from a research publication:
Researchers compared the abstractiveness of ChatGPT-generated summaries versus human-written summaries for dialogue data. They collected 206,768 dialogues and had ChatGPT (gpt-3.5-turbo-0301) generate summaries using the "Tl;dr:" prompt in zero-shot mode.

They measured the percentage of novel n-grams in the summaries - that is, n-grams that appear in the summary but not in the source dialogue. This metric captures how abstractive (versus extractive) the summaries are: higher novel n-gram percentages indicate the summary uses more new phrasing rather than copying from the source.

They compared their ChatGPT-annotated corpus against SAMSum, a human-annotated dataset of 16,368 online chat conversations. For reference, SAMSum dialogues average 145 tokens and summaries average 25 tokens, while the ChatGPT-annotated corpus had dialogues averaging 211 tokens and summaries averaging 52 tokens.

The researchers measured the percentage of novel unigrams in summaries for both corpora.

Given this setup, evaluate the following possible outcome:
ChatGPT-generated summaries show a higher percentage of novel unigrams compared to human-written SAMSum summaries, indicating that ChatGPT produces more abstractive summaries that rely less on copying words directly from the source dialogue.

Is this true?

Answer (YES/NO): YES